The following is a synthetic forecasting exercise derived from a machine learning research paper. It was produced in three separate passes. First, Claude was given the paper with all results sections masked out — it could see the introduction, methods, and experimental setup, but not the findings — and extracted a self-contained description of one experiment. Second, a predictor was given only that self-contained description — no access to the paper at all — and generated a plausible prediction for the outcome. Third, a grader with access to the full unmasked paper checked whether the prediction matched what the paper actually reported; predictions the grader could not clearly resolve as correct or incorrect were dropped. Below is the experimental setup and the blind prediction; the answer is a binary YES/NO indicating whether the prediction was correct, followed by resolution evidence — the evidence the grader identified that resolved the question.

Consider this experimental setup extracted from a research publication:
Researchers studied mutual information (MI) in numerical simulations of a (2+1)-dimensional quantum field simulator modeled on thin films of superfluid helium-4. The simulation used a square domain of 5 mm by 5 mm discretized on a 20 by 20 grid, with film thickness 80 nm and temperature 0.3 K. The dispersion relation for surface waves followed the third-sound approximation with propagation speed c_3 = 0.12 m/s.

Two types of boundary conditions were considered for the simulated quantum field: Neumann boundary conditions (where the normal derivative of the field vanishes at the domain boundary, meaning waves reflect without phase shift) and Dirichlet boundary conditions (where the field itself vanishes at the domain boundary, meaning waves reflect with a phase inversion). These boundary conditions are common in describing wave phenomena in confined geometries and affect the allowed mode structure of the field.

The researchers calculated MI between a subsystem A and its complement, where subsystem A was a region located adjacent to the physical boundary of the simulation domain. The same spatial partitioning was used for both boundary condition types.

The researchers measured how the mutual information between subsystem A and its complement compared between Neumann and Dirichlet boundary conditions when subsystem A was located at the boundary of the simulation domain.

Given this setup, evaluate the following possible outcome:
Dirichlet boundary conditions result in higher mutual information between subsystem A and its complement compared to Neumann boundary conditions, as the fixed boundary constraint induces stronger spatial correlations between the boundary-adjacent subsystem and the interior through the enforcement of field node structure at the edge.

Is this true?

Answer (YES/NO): YES